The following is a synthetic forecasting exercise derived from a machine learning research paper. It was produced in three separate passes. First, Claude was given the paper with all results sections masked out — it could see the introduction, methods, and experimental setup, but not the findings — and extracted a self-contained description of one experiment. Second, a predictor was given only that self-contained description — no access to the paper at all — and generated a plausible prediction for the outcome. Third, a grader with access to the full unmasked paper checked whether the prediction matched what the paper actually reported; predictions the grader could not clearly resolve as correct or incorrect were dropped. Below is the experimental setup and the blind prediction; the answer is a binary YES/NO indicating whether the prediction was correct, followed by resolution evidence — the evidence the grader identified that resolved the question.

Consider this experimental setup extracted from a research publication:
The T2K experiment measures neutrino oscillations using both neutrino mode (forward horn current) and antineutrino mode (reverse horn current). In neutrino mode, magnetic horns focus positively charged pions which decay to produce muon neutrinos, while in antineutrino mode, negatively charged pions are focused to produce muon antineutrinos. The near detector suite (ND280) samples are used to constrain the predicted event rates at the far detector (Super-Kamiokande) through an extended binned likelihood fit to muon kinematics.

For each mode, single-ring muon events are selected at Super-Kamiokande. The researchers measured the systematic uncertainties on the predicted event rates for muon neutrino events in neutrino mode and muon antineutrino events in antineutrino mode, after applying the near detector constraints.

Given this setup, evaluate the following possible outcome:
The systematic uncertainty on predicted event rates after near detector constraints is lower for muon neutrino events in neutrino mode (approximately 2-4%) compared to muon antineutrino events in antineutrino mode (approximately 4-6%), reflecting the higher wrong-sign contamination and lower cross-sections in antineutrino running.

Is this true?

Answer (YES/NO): YES